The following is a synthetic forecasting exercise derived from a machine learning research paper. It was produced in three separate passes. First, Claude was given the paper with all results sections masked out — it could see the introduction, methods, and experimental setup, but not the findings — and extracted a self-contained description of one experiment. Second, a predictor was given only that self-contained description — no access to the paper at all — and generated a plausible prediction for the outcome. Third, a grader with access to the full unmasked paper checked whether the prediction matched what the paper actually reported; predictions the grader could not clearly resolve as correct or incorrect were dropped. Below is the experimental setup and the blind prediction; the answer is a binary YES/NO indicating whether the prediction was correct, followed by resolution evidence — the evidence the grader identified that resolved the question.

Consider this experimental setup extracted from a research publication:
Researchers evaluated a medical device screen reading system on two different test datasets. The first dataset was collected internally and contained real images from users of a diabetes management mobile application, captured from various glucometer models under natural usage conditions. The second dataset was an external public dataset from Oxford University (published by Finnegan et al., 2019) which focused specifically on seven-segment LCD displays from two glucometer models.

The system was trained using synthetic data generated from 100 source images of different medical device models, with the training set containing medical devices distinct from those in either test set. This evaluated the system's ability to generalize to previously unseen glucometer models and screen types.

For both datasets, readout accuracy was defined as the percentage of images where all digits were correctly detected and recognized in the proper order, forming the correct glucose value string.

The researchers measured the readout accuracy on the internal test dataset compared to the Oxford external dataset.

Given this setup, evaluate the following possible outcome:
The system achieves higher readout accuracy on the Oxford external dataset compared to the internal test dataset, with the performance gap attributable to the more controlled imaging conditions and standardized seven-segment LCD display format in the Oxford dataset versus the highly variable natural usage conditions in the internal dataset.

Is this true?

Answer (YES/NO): NO